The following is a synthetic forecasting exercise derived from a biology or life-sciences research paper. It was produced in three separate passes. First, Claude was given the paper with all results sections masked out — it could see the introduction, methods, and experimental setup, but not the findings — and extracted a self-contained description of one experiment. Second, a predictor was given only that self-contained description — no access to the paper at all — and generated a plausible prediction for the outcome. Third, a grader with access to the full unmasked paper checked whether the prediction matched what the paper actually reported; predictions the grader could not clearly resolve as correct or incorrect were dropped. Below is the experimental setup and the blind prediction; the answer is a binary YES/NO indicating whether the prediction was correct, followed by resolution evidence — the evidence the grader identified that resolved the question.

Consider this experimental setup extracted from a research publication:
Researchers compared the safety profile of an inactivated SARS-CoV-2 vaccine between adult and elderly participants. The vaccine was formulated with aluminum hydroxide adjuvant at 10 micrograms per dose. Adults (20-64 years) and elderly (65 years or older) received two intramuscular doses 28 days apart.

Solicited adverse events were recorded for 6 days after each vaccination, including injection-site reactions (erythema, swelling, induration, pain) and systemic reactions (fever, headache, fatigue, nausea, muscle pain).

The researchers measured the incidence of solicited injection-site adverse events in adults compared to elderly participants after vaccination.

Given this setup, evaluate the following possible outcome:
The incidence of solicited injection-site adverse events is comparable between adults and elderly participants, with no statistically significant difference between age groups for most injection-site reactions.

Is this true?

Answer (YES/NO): NO